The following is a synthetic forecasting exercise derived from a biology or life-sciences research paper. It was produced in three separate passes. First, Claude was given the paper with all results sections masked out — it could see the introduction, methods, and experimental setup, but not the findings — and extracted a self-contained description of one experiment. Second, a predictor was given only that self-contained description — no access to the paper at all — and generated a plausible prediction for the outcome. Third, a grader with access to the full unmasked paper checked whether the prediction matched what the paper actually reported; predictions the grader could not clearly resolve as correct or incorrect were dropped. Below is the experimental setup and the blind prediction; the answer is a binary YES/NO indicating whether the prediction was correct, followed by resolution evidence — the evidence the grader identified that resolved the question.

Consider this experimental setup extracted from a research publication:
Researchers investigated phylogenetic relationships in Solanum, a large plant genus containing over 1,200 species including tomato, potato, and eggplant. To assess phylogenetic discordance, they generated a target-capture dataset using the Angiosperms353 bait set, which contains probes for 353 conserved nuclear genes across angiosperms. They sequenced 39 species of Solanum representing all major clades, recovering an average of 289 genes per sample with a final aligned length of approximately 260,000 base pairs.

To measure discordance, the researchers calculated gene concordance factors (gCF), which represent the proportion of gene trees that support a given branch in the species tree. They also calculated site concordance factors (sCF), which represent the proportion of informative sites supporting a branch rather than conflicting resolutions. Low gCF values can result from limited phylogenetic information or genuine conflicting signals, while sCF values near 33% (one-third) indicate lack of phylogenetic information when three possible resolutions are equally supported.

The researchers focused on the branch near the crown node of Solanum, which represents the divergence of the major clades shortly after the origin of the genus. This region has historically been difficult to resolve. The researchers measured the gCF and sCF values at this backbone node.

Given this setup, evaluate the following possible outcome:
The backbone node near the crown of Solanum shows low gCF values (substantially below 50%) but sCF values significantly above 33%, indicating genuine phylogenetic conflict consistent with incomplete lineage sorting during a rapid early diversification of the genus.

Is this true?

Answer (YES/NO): YES